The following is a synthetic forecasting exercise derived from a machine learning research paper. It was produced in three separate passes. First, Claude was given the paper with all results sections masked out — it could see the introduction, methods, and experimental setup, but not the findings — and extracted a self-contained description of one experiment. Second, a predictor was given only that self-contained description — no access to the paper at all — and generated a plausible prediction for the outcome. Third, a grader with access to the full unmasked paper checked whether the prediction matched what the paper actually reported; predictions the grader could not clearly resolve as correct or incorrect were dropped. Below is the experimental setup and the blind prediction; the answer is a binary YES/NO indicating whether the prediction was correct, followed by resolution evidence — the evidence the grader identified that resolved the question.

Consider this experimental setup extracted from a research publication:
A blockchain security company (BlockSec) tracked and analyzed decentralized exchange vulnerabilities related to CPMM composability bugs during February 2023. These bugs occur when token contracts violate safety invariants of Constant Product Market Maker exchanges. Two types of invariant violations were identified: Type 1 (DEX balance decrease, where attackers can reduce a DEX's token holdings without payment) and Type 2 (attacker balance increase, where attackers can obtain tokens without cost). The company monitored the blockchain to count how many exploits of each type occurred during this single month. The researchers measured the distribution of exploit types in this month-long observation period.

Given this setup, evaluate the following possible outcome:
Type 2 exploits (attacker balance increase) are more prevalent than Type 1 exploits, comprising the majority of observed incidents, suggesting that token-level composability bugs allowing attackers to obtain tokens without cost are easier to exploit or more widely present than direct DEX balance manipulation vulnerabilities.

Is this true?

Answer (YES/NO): NO